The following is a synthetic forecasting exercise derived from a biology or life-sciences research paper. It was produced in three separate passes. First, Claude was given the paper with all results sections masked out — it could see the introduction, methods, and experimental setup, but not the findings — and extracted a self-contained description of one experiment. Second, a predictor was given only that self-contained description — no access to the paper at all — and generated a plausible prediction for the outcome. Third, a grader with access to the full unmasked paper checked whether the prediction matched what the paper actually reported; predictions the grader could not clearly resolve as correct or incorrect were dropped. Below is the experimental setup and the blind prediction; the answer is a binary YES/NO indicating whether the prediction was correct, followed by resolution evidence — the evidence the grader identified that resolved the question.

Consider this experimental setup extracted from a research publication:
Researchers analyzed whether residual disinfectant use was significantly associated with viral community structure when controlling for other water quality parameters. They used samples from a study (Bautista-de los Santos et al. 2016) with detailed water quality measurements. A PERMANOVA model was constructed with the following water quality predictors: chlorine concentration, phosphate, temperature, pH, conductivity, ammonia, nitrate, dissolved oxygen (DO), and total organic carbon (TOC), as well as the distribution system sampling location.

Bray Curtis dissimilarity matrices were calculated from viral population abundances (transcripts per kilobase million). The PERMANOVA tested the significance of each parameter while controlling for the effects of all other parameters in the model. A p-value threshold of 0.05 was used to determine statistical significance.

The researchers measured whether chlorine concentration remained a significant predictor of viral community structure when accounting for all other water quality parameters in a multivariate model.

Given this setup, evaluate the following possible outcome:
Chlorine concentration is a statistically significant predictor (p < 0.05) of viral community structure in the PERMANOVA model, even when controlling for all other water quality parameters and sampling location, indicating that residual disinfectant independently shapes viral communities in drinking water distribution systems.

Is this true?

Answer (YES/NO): YES